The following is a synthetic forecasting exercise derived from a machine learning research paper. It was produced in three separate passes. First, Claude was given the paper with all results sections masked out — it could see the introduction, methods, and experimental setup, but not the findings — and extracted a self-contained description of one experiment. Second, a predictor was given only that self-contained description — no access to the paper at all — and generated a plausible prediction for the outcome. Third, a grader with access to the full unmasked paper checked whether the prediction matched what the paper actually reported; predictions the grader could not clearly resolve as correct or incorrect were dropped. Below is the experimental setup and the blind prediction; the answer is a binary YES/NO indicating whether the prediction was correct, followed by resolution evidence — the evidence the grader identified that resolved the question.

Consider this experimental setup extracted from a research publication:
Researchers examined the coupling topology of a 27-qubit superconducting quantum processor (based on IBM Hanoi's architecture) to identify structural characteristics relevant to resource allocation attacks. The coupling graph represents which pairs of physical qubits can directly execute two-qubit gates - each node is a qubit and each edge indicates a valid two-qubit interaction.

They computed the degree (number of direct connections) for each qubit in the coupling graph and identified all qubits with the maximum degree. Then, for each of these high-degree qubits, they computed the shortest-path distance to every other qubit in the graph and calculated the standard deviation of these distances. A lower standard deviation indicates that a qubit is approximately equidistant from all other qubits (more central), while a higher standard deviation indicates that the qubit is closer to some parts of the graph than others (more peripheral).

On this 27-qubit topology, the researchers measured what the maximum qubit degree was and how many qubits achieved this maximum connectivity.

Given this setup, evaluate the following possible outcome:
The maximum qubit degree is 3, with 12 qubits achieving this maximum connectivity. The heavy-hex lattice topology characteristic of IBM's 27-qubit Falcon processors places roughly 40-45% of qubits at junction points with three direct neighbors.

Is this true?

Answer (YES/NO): NO